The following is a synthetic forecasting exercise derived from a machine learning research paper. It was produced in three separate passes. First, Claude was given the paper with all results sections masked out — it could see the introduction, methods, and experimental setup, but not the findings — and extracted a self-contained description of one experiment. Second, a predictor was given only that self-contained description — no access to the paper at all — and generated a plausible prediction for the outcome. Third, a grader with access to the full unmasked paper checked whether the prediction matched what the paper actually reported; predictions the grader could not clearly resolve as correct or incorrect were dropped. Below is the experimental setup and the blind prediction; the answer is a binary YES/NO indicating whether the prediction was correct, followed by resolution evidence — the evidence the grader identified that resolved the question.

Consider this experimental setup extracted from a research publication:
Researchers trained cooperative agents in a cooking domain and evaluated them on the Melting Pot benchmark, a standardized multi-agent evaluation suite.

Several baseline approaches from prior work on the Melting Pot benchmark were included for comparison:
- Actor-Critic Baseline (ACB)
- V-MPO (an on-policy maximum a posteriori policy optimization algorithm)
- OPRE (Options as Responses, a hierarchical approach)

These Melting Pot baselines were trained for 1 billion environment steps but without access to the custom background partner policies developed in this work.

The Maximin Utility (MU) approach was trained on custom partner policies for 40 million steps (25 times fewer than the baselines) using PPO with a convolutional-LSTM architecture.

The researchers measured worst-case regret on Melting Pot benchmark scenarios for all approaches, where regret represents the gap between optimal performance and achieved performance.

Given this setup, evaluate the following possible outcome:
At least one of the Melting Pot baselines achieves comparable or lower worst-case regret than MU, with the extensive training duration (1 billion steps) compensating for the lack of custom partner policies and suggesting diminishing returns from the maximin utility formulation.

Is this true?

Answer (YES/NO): NO